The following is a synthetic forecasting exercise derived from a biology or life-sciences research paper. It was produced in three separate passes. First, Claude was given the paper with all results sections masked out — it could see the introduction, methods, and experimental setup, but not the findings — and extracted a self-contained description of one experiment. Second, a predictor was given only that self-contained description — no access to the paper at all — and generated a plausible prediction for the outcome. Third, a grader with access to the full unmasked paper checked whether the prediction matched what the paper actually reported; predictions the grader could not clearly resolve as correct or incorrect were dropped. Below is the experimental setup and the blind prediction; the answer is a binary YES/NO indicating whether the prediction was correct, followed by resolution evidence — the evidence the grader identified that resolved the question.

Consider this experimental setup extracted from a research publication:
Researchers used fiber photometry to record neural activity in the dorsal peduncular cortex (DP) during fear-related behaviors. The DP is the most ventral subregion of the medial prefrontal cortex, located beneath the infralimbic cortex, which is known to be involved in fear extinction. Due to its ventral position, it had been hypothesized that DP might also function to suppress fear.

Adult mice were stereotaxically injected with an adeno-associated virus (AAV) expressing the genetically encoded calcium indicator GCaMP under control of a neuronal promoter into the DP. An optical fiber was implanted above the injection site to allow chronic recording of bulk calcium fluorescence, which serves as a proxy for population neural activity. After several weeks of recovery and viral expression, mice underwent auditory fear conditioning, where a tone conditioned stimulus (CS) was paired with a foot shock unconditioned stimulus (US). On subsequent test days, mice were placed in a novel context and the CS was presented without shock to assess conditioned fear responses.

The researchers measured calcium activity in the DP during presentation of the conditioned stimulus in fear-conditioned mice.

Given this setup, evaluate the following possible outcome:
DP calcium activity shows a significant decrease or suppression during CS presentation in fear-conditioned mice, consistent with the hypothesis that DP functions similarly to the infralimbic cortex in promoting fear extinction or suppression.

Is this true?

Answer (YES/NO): NO